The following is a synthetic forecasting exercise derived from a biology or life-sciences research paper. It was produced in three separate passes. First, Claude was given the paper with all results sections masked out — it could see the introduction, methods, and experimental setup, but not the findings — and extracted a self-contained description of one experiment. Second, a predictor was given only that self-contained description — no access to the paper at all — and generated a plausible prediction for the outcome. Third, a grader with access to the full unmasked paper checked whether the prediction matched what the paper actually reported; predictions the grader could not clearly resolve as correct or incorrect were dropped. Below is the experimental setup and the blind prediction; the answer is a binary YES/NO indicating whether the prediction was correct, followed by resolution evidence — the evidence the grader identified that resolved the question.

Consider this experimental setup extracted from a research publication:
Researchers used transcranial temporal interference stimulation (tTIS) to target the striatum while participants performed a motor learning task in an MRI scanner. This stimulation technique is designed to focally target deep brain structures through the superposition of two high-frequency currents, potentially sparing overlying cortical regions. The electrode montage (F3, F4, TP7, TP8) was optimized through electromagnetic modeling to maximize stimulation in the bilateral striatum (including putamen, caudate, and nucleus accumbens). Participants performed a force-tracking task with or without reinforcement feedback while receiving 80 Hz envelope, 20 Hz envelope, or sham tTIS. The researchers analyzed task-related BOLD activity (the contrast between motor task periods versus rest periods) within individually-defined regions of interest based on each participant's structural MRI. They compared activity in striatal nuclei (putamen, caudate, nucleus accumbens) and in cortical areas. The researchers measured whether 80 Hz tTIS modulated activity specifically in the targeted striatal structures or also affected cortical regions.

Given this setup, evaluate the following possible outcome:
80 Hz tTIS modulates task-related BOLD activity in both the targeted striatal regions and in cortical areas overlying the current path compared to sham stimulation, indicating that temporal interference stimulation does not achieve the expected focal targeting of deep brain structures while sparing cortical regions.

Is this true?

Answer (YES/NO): NO